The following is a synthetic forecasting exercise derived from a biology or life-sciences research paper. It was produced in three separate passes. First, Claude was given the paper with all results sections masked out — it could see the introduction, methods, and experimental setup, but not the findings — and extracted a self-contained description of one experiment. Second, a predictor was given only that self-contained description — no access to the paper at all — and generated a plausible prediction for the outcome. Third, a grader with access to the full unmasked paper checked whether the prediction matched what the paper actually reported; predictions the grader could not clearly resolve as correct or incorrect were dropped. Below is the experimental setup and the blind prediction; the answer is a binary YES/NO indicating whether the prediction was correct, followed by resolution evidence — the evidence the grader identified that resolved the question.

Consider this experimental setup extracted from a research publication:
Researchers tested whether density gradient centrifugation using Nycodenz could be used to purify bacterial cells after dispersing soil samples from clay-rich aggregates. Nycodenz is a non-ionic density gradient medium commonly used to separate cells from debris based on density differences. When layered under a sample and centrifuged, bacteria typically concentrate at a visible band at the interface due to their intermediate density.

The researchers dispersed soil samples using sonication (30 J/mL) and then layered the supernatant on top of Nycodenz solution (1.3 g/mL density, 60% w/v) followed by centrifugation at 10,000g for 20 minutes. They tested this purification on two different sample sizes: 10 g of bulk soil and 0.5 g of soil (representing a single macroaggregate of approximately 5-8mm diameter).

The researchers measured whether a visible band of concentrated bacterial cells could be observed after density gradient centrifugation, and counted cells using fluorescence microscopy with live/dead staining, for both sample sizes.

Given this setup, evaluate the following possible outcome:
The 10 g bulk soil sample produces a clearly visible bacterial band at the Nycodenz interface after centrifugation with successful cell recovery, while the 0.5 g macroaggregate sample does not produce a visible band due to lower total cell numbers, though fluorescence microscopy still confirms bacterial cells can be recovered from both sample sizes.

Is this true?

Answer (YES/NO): NO